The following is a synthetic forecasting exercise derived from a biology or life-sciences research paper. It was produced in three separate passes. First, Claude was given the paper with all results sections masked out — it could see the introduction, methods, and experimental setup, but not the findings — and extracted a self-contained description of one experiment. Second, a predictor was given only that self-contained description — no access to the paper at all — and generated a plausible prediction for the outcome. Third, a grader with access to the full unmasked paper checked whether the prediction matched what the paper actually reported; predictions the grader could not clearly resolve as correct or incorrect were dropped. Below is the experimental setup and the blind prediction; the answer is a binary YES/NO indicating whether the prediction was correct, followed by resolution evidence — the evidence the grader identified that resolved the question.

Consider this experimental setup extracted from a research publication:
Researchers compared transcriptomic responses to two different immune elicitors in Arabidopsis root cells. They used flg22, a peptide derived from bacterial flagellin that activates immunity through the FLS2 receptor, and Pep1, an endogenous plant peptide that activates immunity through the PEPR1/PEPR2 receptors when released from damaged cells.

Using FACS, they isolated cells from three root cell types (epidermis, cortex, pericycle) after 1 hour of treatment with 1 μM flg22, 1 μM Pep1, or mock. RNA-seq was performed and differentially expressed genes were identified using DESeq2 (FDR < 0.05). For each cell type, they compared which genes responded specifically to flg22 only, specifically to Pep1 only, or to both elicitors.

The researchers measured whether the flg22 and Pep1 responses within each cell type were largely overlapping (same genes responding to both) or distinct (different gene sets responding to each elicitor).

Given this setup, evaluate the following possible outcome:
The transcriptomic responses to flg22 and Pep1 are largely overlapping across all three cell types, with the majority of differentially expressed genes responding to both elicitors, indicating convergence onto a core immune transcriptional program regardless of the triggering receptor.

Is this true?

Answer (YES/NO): NO